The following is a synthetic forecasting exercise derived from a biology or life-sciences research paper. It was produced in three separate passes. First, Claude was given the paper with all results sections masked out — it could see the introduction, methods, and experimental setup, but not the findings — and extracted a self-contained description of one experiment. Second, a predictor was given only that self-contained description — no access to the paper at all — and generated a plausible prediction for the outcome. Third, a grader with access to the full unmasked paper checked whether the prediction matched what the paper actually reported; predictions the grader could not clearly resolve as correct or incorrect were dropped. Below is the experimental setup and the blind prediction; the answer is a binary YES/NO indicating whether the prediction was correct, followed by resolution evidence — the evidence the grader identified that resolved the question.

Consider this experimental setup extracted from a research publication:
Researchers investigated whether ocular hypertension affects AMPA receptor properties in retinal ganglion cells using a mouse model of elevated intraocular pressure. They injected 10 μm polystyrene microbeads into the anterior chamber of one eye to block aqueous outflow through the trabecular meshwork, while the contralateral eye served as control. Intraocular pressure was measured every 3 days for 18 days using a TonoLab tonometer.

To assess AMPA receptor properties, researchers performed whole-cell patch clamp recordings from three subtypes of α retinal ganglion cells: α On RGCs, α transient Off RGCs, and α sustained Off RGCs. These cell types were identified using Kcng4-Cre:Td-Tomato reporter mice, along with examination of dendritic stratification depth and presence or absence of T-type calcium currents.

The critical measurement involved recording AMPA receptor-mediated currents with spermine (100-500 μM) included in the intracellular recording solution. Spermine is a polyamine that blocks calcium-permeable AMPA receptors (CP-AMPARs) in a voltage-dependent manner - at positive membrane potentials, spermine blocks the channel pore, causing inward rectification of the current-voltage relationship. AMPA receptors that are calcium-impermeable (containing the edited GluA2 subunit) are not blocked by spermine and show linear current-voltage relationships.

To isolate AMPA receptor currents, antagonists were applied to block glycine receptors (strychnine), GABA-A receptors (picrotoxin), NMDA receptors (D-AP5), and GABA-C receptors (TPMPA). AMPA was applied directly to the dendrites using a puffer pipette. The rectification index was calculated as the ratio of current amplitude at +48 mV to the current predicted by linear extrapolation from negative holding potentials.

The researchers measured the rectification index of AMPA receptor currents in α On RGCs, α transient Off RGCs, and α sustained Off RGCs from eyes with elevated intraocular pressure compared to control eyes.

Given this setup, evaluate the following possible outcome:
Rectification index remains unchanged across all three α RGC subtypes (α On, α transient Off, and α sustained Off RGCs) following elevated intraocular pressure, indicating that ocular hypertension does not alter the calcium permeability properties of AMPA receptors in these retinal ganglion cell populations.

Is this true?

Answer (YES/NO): NO